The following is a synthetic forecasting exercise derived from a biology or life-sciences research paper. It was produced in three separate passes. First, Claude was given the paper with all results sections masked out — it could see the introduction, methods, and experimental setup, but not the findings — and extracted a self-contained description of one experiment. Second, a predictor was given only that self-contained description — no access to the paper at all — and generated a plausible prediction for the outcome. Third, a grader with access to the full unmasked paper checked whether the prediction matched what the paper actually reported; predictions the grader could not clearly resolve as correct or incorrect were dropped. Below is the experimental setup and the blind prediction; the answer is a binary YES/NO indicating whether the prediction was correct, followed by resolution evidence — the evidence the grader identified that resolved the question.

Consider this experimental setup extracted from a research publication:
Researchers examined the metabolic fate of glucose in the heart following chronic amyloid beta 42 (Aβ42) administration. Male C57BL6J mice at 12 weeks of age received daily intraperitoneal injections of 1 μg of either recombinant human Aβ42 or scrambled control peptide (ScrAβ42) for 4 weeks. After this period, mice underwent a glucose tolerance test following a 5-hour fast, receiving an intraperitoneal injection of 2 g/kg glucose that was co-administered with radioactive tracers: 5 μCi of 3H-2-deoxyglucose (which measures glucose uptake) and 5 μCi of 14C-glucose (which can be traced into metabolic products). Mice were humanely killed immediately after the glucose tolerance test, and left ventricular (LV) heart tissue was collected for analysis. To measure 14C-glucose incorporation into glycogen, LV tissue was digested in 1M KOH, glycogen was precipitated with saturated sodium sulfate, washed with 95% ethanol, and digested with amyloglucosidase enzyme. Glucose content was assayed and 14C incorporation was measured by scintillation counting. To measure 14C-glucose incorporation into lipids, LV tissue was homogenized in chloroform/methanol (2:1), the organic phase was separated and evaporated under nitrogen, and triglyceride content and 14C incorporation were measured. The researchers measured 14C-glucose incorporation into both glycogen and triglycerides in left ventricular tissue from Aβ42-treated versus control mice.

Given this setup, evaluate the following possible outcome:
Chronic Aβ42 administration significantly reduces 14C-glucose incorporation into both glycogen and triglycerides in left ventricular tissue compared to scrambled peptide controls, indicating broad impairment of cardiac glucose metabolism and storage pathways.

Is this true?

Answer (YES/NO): NO